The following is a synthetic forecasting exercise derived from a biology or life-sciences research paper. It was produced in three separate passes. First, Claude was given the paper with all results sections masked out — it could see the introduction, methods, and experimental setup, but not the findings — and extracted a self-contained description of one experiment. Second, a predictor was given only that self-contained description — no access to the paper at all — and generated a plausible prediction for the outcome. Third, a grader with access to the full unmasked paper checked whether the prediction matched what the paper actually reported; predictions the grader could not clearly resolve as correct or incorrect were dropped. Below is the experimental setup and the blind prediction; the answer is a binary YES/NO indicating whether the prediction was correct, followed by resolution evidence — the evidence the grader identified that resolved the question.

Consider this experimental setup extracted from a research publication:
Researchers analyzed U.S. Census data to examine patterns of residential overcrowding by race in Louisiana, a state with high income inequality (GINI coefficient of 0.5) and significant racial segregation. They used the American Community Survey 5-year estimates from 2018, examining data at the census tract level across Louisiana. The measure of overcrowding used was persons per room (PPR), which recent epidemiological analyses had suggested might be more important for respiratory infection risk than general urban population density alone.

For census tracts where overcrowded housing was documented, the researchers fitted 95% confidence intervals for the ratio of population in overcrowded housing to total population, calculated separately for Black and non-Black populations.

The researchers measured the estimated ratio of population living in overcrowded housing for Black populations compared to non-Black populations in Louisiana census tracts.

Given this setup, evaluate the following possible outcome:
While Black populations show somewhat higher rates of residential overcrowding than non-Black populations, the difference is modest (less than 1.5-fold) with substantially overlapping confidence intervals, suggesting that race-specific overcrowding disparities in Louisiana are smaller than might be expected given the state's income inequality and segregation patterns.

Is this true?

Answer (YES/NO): NO